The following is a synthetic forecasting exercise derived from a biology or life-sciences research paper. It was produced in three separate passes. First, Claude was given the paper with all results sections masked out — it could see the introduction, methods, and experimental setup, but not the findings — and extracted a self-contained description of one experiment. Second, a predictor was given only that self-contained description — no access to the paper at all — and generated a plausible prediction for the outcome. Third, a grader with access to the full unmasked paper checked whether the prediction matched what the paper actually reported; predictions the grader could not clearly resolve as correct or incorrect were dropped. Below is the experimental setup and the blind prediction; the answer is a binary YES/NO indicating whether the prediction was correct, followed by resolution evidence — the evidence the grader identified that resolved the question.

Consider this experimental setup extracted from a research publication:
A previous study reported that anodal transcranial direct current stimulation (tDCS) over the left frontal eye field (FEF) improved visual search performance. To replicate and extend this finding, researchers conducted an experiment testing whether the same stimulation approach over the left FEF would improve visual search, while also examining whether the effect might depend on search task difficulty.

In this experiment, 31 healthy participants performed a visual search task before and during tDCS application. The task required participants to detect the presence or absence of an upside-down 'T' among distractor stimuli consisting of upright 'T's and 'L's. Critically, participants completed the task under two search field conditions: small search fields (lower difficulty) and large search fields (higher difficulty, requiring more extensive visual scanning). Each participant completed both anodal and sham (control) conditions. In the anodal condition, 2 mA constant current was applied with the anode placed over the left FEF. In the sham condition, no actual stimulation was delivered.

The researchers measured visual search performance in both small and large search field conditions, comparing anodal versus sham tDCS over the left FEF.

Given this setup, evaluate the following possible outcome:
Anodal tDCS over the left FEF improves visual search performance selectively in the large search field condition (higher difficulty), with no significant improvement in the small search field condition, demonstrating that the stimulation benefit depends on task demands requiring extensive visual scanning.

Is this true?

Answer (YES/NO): NO